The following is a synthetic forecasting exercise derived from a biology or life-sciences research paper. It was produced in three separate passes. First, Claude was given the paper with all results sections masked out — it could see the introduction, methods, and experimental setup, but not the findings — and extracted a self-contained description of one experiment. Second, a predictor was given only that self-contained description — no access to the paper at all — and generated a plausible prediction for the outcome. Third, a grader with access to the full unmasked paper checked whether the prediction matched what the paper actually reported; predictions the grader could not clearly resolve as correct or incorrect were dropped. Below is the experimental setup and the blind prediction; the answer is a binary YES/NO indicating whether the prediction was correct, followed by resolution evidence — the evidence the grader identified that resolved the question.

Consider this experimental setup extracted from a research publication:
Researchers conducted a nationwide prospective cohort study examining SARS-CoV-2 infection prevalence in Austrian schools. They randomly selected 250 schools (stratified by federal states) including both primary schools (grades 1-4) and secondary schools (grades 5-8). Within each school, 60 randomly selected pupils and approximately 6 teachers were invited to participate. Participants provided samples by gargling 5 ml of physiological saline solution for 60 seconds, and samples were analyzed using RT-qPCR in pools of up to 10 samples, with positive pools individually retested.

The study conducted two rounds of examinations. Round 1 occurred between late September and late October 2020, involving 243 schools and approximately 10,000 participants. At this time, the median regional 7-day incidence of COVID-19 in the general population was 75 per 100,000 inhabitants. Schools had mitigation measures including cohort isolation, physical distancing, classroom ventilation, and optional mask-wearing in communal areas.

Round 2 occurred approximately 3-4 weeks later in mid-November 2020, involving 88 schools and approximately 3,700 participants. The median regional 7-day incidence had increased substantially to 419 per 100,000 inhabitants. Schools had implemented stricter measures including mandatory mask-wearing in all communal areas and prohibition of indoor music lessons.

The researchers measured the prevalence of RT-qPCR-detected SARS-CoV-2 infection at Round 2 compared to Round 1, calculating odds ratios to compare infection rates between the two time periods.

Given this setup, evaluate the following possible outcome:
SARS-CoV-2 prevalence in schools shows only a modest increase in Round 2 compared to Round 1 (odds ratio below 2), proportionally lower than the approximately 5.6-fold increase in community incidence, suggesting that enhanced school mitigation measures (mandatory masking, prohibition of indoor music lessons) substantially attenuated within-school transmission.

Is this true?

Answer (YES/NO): NO